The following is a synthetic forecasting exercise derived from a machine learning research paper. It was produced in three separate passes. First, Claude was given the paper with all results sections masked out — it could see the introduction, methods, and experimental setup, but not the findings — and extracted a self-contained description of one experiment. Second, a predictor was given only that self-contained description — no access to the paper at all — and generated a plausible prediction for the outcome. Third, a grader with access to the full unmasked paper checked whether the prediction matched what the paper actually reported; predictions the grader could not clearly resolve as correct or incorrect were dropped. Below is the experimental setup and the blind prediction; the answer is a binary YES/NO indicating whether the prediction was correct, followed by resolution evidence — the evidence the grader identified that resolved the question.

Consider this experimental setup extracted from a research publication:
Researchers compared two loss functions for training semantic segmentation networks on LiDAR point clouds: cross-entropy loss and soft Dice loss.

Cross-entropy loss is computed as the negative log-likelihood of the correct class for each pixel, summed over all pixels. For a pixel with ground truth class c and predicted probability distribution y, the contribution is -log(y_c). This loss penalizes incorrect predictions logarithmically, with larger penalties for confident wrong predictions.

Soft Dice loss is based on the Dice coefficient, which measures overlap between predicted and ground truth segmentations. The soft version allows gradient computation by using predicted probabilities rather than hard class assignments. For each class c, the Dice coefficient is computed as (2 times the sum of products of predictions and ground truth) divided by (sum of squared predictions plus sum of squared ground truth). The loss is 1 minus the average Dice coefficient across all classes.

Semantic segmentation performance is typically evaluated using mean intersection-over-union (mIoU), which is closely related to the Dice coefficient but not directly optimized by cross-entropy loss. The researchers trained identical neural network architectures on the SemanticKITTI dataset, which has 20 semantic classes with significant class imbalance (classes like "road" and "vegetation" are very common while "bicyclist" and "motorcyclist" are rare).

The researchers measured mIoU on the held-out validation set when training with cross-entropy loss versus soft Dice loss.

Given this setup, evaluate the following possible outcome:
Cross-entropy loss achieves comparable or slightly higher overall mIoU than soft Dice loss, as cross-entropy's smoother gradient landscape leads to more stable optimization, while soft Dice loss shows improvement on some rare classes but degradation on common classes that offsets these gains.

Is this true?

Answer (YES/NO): NO